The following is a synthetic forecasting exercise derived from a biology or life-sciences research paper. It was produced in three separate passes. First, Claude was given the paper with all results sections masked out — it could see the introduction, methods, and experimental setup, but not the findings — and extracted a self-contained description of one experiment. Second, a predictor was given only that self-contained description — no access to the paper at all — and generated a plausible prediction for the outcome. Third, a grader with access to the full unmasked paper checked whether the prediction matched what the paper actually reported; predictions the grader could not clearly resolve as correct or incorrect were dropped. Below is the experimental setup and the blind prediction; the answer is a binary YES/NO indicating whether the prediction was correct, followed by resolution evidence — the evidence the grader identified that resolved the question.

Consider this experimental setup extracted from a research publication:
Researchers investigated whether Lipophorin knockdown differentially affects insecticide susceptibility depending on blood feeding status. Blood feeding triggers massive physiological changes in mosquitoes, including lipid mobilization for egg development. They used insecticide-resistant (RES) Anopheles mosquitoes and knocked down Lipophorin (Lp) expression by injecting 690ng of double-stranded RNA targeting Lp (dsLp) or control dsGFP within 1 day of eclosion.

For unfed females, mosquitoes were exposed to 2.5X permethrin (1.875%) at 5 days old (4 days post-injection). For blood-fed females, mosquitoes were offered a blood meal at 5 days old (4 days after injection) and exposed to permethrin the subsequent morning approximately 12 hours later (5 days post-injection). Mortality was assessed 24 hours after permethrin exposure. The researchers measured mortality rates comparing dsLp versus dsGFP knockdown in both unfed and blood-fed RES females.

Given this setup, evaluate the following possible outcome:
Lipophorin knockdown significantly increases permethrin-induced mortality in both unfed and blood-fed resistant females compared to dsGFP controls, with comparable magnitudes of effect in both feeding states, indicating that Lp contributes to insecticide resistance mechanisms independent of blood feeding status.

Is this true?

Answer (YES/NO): NO